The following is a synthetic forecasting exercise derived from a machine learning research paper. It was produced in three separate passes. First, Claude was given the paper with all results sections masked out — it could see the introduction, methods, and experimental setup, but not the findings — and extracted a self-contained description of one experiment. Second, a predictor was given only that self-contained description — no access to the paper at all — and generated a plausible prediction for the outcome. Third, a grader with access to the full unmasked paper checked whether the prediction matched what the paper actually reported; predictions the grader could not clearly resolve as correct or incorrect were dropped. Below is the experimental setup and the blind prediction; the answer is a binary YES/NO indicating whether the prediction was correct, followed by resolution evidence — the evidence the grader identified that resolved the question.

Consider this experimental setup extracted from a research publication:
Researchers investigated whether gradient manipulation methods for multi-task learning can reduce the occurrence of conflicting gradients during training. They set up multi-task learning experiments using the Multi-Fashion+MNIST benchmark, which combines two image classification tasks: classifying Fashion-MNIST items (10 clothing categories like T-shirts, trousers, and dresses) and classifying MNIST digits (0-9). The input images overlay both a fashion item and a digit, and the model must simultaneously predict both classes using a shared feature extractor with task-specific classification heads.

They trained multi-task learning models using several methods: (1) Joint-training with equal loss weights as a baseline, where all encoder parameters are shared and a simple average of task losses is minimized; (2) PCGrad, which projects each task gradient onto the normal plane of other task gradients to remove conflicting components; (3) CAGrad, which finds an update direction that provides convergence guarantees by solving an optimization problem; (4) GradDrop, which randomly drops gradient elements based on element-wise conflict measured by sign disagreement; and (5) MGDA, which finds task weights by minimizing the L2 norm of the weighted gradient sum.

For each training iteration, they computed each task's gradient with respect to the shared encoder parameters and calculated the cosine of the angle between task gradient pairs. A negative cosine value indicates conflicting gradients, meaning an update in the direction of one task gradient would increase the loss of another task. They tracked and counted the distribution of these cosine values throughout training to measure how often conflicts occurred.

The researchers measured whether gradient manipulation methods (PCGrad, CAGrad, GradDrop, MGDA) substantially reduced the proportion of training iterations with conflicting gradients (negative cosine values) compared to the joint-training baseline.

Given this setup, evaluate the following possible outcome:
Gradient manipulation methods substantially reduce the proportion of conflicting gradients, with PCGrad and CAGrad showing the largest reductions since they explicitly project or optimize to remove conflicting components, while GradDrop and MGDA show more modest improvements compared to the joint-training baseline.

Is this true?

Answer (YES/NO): NO